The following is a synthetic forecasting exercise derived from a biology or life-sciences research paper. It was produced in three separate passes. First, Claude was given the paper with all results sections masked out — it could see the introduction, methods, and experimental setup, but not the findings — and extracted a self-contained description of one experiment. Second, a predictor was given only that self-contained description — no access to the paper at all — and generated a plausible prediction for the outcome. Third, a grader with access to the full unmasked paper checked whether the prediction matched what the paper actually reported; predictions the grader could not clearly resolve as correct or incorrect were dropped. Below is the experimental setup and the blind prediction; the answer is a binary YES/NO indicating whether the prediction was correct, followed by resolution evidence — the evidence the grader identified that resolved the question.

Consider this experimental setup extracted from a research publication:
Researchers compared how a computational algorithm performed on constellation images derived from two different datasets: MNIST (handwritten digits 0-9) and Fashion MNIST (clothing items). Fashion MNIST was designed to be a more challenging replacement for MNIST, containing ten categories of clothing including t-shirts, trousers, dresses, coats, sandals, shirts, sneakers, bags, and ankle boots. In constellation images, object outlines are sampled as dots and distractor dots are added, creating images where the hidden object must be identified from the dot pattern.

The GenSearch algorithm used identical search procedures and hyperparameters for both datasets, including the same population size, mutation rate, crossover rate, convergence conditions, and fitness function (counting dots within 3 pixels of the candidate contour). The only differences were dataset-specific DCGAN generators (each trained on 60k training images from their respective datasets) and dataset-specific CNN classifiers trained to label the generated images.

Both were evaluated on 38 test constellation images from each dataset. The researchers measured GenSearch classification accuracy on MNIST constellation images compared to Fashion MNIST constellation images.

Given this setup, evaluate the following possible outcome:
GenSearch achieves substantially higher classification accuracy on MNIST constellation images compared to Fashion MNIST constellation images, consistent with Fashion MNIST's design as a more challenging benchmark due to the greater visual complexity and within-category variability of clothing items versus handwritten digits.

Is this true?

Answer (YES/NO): NO